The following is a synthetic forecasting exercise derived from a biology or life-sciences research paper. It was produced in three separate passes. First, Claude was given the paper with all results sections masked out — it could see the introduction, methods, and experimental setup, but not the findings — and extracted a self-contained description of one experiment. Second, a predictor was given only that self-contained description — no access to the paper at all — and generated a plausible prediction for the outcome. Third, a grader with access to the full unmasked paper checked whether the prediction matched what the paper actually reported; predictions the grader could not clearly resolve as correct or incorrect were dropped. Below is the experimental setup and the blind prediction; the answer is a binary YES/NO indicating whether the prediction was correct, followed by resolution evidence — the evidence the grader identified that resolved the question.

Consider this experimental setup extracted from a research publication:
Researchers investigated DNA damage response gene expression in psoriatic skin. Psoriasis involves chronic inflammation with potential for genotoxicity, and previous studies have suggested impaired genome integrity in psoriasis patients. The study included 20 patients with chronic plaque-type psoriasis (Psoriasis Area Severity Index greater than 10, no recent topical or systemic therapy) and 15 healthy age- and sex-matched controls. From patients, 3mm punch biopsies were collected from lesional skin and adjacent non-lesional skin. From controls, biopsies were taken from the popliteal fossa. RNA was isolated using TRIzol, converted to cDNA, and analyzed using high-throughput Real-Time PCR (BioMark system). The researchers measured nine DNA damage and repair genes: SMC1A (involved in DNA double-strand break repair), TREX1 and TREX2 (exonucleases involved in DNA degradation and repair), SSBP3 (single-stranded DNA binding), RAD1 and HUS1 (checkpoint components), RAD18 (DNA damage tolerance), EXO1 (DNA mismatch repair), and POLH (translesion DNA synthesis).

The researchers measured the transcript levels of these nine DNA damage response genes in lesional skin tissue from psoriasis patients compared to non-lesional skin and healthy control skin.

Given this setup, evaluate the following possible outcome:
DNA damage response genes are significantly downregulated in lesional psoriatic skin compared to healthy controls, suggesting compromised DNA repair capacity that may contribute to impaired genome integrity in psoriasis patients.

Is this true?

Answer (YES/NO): NO